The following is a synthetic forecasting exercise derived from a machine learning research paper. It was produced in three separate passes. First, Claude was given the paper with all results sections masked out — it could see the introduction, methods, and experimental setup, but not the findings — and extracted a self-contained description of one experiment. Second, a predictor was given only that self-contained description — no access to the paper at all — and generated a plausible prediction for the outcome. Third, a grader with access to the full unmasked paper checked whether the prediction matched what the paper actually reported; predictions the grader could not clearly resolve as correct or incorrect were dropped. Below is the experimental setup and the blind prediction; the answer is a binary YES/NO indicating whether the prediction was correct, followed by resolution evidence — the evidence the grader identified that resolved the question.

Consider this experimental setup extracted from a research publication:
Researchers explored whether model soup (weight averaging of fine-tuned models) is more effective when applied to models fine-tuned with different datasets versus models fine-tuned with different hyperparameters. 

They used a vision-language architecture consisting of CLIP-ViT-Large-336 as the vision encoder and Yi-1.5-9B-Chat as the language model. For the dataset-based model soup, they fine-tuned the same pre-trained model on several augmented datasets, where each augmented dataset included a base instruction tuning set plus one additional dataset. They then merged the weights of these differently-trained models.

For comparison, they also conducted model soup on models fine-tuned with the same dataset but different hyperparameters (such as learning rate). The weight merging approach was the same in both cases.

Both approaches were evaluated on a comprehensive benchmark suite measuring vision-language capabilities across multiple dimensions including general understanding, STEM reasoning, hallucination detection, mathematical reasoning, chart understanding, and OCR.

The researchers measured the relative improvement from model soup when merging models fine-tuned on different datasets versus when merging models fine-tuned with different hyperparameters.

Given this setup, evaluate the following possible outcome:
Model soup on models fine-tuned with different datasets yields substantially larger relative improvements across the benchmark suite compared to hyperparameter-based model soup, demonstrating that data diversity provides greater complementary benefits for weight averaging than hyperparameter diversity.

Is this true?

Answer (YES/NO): YES